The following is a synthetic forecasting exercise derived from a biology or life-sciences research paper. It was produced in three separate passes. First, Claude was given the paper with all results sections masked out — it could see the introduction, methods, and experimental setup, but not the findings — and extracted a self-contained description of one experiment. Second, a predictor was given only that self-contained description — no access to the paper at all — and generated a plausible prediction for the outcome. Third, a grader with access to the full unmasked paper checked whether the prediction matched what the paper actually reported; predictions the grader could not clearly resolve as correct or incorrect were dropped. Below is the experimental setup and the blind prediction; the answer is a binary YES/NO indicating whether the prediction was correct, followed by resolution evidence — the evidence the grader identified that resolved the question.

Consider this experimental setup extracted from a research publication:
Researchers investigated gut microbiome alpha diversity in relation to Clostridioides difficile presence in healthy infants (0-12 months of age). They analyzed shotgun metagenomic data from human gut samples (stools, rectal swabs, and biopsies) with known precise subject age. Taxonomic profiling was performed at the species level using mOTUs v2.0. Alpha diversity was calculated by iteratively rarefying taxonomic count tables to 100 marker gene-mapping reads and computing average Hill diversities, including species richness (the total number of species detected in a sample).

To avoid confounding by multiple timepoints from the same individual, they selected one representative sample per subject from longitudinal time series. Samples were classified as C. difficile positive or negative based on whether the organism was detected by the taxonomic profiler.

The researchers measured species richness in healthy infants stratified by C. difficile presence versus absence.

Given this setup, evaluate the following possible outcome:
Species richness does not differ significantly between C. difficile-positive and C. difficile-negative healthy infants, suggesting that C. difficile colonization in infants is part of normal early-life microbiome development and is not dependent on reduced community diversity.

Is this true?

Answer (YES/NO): NO